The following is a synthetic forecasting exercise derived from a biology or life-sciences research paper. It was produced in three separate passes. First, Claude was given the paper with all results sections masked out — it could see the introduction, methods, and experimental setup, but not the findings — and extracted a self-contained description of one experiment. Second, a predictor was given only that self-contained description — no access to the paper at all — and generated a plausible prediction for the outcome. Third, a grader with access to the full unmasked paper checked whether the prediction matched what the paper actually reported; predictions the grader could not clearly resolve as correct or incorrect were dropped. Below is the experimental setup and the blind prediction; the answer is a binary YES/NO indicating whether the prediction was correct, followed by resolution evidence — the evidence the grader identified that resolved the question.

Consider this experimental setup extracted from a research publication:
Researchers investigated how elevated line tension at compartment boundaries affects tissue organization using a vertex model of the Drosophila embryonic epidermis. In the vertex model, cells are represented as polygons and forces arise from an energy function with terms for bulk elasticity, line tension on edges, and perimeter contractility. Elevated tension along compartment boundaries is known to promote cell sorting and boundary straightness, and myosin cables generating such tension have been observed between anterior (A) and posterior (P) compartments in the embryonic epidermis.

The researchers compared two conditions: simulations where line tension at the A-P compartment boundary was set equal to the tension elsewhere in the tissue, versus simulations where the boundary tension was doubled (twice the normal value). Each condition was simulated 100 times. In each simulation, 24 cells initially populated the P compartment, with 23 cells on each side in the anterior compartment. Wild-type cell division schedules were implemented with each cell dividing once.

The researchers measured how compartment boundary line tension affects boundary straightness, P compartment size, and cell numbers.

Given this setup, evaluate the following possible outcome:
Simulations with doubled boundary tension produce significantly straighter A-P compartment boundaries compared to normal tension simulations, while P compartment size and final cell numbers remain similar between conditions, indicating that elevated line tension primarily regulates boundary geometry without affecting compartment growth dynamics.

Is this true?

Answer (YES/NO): YES